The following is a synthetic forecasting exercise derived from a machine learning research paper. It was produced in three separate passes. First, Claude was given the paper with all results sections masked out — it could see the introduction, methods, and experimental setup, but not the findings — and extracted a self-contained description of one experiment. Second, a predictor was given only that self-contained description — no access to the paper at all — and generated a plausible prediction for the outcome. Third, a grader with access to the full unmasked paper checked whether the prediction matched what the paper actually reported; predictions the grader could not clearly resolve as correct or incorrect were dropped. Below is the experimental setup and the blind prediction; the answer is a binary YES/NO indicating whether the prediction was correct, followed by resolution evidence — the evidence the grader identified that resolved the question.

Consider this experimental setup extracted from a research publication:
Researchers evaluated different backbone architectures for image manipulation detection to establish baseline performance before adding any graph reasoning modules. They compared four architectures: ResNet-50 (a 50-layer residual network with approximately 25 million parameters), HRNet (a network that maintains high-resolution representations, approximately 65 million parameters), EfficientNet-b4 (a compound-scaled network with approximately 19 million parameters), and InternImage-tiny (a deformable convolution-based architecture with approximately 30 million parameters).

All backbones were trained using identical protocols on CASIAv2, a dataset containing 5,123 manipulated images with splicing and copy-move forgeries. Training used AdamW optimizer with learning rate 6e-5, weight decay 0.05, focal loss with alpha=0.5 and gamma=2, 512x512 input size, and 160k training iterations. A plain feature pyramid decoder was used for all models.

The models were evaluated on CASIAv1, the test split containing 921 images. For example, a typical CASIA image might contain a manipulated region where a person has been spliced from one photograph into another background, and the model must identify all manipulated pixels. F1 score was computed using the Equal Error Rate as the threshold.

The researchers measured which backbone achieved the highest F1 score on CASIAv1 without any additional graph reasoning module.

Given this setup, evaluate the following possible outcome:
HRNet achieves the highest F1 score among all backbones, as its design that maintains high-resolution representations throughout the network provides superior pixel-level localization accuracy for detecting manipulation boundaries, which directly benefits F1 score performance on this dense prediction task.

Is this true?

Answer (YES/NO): NO